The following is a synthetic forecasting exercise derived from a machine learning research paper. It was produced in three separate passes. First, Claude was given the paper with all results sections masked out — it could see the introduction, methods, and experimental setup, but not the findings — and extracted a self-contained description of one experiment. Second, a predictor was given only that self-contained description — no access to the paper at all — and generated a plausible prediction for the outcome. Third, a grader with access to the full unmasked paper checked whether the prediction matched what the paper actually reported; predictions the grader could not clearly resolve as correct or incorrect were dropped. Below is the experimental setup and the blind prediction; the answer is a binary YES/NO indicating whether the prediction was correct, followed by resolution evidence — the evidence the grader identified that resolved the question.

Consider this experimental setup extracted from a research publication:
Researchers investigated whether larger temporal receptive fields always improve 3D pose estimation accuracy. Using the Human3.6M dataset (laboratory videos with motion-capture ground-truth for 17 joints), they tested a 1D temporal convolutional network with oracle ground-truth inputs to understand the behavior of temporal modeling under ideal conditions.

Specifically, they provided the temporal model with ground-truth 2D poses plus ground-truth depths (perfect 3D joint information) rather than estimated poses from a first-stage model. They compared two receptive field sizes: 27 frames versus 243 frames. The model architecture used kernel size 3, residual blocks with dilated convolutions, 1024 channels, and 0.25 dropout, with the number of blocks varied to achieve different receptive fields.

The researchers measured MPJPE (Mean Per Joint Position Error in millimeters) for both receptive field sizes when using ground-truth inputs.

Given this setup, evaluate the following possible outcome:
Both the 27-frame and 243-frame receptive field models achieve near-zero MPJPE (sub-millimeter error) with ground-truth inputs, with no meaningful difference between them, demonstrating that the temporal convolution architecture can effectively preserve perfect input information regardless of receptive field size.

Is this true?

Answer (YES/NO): NO